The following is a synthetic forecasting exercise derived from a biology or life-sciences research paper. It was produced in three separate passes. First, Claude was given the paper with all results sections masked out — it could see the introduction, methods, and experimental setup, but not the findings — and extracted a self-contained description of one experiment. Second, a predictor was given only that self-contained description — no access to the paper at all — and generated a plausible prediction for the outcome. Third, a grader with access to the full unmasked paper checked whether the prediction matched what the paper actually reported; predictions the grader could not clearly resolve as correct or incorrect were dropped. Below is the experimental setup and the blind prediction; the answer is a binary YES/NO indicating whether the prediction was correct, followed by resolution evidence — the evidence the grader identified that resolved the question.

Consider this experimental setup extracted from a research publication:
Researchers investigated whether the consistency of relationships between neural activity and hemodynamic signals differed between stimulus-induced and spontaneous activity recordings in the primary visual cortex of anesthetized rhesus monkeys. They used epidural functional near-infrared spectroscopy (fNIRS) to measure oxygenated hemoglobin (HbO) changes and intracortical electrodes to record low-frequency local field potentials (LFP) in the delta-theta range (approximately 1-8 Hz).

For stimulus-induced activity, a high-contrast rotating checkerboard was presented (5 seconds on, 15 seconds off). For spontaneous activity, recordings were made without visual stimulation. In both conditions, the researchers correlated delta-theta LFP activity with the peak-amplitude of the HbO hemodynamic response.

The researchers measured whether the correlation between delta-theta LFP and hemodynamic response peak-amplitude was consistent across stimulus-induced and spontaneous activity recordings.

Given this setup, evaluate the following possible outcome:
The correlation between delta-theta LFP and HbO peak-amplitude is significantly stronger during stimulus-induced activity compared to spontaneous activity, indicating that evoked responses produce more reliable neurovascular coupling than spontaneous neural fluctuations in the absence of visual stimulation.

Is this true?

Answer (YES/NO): NO